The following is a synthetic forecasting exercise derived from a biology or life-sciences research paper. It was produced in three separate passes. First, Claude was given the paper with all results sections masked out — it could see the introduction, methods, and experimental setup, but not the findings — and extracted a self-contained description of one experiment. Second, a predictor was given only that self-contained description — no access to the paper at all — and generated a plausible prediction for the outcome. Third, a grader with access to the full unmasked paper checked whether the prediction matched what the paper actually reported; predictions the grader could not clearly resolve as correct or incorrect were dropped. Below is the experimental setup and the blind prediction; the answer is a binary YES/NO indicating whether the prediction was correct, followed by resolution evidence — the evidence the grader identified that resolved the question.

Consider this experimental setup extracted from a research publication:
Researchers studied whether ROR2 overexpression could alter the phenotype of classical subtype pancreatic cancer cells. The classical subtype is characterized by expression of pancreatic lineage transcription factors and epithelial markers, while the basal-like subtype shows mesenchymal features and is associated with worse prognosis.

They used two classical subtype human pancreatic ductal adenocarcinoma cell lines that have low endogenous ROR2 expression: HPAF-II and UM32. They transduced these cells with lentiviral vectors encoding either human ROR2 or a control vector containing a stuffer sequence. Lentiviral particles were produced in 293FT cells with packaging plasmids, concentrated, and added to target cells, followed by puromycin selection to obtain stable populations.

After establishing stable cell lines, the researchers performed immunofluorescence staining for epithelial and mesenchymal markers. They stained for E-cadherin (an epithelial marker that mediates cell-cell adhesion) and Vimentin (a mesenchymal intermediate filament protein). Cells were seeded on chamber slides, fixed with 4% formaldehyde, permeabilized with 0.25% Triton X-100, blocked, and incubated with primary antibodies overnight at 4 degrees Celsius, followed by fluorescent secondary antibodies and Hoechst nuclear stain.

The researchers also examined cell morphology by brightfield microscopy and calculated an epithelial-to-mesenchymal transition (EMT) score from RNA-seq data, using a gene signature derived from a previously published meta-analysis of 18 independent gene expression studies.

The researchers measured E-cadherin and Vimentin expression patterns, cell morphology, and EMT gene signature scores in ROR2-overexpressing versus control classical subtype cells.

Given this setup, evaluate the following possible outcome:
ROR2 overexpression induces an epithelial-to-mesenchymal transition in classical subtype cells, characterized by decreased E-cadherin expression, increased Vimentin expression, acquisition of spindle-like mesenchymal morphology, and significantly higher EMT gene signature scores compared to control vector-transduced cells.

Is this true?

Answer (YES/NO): YES